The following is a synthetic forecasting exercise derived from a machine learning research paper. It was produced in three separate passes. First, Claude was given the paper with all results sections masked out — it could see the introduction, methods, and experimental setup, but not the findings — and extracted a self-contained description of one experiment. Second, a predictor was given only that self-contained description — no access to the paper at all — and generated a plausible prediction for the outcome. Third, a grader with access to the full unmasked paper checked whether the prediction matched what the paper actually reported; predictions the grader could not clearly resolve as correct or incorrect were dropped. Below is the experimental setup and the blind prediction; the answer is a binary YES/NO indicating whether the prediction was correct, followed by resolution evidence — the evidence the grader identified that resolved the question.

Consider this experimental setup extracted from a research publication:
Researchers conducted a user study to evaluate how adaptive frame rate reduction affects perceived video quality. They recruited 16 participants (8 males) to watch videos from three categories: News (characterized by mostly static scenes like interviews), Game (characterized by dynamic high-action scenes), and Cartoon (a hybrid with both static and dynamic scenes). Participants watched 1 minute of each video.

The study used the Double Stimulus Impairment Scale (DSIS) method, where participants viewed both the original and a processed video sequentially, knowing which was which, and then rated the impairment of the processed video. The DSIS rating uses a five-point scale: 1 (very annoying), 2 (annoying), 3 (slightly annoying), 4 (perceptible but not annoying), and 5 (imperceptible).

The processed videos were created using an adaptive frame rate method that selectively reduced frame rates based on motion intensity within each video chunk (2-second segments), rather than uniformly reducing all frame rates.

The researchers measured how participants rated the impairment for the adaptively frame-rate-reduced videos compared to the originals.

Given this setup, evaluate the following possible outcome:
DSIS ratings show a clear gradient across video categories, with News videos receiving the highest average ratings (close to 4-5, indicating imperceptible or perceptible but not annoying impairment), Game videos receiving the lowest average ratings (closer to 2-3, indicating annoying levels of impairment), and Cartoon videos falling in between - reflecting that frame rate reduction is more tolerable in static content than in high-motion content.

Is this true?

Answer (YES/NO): NO